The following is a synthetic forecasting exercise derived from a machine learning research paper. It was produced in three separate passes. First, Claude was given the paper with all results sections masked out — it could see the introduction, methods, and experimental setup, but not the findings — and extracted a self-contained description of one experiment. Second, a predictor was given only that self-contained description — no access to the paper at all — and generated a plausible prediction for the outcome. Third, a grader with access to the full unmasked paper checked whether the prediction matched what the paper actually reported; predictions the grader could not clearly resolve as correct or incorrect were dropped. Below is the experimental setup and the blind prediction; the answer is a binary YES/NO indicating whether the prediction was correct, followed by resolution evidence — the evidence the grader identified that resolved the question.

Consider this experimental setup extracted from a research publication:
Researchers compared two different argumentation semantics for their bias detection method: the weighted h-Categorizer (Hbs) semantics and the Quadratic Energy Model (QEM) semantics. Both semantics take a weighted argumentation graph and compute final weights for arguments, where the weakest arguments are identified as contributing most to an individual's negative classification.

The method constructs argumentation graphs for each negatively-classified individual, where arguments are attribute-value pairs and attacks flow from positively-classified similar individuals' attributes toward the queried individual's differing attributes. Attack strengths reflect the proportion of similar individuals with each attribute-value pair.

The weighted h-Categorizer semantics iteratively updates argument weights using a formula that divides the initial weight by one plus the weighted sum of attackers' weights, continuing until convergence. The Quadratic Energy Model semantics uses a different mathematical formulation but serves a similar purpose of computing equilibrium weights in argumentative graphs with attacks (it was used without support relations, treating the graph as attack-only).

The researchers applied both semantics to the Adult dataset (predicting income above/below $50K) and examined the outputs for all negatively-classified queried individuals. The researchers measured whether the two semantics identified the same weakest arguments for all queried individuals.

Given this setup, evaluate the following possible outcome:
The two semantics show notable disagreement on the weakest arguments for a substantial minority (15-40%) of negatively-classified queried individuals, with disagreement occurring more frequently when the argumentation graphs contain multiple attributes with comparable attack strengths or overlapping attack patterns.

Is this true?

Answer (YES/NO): NO